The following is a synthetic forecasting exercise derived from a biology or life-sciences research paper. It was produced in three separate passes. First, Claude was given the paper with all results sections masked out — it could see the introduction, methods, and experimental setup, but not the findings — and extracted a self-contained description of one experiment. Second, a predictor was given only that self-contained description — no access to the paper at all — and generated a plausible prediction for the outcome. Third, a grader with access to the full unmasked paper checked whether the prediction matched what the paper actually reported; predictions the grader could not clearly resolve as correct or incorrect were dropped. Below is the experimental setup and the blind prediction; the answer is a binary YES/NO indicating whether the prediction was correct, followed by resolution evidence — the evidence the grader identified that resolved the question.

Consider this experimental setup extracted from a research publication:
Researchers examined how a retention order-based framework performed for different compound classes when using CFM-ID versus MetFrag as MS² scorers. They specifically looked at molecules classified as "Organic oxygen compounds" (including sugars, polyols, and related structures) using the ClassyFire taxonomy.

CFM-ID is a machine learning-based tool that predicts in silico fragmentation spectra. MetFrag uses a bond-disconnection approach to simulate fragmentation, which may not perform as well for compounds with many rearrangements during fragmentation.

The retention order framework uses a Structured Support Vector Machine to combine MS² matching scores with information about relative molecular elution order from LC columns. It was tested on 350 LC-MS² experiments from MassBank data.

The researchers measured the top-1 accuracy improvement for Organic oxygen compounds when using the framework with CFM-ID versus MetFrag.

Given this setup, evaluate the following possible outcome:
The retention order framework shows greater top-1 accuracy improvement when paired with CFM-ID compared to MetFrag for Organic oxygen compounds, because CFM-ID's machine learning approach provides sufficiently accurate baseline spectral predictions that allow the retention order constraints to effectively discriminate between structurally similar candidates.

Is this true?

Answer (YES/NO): NO